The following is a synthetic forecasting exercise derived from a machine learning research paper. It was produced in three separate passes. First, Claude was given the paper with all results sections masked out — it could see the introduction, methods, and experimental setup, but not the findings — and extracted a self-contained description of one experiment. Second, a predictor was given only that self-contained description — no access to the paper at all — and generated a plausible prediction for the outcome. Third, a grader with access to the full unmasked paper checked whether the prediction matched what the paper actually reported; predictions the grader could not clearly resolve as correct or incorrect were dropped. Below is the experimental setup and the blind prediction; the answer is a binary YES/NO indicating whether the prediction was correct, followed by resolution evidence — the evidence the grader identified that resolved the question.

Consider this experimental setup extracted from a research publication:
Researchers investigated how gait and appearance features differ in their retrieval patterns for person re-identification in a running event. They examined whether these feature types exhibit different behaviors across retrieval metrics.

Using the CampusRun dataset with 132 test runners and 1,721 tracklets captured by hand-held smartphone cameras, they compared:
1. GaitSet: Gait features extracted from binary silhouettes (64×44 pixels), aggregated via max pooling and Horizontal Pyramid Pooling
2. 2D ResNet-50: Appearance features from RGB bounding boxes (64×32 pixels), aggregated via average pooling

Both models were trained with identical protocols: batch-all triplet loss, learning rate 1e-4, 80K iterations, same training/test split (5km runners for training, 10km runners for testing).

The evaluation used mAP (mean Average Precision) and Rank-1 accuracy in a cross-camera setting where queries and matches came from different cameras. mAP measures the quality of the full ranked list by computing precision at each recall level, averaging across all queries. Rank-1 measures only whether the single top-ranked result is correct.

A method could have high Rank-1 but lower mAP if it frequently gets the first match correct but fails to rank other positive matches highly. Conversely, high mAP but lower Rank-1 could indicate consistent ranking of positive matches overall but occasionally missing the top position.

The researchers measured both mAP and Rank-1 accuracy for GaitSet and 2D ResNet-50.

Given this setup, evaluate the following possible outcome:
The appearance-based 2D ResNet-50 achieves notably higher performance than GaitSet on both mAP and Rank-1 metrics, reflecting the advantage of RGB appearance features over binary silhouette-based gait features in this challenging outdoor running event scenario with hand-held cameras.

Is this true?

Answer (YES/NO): NO